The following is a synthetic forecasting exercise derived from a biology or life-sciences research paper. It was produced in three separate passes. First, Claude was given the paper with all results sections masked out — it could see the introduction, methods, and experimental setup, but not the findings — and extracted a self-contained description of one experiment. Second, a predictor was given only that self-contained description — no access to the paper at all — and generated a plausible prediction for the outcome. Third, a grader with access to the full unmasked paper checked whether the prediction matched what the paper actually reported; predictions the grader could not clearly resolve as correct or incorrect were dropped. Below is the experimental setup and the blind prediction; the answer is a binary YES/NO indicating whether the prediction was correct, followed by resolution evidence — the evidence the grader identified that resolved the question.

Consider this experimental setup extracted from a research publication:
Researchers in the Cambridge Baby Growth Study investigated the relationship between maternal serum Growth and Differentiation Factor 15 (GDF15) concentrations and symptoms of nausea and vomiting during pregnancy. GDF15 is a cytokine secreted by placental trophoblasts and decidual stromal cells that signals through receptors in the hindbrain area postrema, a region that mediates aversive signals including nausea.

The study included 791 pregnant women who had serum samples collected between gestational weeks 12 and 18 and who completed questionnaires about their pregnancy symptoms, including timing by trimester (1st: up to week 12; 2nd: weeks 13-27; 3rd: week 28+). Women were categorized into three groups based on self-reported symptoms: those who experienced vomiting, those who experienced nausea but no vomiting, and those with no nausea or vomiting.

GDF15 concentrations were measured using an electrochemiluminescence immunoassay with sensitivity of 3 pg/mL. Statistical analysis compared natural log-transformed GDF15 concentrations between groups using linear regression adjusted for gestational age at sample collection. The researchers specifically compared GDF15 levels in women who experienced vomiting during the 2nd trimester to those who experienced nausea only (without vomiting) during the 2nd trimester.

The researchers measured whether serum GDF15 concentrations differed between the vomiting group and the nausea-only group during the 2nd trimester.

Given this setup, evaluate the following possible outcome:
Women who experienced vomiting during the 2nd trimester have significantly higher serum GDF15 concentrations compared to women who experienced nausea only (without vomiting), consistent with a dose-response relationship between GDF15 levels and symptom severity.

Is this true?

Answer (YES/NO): NO